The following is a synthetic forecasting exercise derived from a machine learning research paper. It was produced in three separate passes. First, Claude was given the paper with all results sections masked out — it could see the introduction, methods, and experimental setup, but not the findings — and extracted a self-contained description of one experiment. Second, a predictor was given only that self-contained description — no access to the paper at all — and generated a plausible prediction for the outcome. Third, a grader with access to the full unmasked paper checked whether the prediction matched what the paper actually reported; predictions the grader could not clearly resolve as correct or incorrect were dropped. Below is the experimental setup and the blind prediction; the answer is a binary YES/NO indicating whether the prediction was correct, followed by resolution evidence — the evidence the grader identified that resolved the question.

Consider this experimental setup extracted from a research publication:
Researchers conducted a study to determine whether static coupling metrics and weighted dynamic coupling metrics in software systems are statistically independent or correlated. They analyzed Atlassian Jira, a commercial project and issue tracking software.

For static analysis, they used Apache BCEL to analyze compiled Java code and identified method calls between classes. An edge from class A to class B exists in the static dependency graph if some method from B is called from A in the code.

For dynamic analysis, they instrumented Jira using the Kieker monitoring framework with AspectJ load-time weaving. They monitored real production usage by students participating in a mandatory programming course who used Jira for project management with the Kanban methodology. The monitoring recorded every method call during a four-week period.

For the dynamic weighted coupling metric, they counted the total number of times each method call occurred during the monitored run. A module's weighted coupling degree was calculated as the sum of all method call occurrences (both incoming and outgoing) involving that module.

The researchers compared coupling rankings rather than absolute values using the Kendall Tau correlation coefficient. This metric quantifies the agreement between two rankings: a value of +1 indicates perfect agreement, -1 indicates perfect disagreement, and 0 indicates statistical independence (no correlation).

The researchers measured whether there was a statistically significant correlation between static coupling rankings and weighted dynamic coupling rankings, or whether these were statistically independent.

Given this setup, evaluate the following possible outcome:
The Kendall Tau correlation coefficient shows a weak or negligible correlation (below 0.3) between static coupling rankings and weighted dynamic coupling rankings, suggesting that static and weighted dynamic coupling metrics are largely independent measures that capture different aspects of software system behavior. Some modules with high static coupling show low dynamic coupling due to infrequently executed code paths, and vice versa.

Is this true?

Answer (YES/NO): NO